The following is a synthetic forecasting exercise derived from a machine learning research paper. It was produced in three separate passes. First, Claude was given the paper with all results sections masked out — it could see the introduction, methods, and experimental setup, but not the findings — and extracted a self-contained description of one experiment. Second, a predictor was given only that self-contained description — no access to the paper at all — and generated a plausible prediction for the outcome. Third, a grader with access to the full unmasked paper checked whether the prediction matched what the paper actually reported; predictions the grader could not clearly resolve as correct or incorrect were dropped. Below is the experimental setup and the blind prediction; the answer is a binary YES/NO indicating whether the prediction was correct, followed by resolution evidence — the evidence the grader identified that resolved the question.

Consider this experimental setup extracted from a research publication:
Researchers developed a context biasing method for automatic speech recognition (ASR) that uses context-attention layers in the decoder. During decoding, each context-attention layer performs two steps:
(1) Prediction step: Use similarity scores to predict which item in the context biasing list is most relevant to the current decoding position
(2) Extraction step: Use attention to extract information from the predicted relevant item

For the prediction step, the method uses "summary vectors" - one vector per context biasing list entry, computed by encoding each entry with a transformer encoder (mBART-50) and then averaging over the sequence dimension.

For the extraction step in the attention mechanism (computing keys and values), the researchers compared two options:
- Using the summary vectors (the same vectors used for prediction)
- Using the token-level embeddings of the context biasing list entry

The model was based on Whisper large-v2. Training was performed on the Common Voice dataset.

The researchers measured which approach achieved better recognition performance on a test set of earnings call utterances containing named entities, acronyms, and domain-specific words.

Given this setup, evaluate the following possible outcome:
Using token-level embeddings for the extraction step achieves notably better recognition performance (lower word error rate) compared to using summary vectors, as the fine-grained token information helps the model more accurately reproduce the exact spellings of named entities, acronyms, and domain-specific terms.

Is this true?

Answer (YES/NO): NO